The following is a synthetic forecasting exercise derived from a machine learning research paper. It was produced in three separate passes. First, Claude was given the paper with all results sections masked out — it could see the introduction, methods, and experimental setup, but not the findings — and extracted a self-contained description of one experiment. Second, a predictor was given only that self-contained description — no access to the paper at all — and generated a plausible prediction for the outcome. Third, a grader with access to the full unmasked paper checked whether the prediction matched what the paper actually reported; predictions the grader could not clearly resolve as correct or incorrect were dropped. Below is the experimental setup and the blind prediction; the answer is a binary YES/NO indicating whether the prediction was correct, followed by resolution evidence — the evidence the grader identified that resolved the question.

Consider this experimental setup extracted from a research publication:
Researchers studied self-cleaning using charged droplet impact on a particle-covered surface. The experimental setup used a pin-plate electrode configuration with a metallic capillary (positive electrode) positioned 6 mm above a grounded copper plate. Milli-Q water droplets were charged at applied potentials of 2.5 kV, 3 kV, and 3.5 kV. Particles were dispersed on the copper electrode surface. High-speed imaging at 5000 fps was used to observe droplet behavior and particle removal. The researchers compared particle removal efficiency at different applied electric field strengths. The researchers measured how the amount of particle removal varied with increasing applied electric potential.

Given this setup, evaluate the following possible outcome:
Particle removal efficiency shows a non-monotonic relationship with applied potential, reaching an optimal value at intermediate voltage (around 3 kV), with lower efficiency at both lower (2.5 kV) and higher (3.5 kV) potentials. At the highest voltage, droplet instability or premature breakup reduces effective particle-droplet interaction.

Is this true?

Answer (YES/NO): NO